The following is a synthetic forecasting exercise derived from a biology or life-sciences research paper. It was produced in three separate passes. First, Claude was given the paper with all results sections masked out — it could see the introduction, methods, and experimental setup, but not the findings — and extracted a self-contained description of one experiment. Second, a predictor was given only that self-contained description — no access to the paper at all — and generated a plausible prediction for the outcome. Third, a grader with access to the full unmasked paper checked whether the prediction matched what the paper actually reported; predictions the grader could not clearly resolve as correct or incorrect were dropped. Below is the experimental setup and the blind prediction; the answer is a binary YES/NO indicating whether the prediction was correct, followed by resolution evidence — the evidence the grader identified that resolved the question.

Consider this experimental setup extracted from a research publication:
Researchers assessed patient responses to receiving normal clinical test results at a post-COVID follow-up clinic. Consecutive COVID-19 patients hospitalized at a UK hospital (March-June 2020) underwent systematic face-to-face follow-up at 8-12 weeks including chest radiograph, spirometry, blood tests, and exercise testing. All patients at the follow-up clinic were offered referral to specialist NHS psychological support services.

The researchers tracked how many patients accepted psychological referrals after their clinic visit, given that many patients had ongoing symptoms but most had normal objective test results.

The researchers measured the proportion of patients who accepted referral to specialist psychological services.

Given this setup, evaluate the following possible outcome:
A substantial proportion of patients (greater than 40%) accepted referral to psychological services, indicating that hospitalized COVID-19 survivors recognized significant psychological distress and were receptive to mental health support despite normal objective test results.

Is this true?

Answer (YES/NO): NO